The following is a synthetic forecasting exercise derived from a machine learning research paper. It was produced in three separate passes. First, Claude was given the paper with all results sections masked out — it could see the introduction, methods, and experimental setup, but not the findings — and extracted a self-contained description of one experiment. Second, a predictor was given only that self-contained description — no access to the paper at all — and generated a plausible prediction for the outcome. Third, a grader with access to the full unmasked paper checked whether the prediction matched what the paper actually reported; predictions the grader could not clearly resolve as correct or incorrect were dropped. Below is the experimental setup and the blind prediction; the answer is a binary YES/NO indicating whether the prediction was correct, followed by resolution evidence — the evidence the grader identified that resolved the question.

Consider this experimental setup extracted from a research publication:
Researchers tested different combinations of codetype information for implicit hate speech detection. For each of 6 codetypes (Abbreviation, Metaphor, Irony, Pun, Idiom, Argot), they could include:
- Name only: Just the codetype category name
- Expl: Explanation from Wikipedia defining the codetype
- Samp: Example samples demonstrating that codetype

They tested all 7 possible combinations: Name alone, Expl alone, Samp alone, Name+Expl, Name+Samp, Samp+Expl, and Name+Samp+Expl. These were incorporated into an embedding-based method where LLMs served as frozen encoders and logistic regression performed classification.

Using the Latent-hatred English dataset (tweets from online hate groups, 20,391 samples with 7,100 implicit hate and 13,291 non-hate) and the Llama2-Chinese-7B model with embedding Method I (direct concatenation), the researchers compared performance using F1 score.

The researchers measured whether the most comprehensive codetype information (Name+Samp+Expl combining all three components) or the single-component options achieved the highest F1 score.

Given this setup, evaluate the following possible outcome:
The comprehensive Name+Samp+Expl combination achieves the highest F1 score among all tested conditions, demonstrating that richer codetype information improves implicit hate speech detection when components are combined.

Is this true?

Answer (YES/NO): NO